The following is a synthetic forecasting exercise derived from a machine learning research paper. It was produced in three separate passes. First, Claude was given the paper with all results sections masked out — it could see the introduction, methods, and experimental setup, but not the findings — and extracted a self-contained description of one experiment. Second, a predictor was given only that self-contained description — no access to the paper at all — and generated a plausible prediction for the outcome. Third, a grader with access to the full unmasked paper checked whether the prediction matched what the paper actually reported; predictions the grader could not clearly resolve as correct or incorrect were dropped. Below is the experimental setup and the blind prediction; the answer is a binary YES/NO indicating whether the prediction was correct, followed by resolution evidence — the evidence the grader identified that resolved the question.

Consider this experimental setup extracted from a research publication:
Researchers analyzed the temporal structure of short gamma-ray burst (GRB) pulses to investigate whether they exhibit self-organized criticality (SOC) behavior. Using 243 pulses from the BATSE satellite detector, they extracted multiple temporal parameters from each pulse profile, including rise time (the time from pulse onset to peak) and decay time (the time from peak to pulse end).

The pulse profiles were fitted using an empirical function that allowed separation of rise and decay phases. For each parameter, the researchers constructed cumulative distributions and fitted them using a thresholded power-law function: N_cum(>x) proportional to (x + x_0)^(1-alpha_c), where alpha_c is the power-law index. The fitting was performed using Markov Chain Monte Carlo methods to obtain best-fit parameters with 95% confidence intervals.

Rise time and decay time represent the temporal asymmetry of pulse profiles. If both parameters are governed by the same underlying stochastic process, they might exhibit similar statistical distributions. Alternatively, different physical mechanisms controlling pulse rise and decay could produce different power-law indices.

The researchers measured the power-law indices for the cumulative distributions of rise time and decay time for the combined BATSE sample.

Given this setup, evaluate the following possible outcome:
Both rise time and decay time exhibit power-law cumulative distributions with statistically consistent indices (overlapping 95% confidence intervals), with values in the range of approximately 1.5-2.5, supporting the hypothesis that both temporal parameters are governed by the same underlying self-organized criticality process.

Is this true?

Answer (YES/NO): NO